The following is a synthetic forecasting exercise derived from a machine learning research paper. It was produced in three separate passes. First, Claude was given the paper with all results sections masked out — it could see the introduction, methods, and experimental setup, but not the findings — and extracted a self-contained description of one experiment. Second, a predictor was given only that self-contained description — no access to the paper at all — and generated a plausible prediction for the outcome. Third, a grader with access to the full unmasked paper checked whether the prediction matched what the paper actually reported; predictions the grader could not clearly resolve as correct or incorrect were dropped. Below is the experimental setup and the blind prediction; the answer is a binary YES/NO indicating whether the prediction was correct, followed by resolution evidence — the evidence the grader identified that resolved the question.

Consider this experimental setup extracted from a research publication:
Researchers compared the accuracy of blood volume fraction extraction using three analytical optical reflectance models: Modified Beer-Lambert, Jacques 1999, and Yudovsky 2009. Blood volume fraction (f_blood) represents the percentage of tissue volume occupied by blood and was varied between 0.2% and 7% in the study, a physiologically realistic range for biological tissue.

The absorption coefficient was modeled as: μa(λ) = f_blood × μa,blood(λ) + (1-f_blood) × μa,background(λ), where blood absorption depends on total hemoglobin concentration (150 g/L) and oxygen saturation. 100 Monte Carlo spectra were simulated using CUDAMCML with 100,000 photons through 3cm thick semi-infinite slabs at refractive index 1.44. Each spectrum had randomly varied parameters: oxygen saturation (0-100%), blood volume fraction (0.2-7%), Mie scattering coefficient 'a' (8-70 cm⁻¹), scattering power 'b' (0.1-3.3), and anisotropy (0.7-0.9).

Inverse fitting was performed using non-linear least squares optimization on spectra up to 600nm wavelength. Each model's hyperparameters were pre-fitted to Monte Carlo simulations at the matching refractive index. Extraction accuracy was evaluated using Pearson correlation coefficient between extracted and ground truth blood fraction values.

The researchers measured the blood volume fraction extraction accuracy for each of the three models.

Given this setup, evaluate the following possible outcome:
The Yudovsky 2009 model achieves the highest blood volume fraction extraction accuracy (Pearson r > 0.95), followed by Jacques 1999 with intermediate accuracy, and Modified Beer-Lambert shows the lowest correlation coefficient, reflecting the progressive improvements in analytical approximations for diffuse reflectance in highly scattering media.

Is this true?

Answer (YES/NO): YES